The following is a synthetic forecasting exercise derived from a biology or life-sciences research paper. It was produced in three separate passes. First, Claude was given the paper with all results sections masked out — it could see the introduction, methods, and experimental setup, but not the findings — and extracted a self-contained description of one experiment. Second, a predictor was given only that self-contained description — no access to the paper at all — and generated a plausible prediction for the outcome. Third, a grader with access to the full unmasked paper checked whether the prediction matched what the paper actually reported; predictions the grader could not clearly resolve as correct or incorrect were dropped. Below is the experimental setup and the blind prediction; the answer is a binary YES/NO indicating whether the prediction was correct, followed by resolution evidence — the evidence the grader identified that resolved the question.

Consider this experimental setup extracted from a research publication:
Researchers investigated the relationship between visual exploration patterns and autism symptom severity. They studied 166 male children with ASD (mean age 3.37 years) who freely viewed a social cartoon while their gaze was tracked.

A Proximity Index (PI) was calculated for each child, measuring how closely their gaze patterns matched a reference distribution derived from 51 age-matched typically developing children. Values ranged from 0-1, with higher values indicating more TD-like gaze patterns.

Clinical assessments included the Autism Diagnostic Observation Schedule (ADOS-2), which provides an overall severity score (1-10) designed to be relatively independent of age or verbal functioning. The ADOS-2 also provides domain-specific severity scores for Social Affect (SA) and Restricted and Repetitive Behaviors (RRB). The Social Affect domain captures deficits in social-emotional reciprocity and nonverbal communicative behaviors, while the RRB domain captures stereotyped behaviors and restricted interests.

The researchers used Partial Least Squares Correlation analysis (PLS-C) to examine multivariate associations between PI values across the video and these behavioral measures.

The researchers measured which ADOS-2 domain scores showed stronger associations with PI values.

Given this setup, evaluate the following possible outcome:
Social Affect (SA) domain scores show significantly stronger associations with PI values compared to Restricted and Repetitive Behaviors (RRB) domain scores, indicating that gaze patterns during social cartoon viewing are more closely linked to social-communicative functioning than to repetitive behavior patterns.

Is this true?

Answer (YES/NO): NO